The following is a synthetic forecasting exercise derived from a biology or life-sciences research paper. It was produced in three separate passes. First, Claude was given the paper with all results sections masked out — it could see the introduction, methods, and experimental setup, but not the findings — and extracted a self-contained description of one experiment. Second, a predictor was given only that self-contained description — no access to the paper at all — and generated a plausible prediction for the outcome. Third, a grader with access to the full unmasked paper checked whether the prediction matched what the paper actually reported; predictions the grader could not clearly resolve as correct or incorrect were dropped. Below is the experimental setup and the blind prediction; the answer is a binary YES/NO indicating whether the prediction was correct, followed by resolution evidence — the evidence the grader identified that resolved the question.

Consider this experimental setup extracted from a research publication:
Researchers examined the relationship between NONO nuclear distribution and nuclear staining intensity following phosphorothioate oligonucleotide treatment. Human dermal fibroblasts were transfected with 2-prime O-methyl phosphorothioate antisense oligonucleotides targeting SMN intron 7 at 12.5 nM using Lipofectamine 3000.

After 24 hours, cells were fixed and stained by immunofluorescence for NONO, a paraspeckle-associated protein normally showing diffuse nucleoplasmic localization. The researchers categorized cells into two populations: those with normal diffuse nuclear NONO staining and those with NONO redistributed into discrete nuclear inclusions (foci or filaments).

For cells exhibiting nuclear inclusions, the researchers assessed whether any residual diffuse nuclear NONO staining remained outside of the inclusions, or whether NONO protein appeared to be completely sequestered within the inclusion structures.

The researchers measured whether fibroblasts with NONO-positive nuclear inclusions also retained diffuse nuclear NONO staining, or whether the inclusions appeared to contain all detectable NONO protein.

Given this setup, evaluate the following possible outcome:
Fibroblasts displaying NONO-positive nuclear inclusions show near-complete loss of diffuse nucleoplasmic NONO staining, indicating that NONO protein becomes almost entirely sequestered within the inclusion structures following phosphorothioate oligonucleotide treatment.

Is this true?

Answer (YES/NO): YES